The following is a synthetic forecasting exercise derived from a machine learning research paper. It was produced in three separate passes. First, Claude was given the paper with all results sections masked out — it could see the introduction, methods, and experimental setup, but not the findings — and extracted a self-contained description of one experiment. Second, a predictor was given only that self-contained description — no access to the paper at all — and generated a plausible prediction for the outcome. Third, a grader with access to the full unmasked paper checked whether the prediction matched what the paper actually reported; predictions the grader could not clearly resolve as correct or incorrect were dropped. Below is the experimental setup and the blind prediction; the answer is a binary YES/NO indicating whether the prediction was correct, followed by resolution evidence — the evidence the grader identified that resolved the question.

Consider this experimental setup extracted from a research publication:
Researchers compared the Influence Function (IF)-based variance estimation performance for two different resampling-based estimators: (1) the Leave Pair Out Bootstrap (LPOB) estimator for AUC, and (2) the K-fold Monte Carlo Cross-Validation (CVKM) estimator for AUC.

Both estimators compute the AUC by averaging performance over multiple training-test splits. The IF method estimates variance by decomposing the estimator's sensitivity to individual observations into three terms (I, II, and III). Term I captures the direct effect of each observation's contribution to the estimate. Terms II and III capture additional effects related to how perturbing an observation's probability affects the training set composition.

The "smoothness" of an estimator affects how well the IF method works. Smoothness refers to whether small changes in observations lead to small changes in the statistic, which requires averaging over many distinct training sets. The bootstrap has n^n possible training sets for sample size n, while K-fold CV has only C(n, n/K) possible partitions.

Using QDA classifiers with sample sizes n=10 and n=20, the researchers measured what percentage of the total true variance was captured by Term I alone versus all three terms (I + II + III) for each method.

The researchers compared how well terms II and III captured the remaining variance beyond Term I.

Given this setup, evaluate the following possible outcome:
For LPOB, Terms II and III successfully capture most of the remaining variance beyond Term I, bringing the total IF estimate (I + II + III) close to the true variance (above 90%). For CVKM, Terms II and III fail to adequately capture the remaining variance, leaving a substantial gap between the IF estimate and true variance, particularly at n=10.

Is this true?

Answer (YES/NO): YES